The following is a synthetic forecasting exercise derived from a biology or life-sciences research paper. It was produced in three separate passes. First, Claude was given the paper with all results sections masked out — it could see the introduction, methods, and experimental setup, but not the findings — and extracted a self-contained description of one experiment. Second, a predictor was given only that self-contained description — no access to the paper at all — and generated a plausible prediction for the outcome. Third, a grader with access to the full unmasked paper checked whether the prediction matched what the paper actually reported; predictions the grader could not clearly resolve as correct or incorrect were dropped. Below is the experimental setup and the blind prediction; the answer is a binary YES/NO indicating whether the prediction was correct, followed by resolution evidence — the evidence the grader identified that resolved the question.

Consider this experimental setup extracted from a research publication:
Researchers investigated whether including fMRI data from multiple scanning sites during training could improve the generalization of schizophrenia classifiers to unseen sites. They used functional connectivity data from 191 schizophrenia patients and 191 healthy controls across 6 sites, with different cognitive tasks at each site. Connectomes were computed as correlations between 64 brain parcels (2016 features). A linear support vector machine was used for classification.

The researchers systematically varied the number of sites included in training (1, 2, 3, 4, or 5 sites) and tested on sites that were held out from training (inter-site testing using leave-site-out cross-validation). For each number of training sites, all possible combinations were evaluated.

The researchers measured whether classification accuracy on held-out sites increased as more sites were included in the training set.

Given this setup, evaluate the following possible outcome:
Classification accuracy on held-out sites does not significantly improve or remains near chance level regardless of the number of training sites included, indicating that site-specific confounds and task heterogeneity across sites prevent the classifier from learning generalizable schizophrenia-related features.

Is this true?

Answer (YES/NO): NO